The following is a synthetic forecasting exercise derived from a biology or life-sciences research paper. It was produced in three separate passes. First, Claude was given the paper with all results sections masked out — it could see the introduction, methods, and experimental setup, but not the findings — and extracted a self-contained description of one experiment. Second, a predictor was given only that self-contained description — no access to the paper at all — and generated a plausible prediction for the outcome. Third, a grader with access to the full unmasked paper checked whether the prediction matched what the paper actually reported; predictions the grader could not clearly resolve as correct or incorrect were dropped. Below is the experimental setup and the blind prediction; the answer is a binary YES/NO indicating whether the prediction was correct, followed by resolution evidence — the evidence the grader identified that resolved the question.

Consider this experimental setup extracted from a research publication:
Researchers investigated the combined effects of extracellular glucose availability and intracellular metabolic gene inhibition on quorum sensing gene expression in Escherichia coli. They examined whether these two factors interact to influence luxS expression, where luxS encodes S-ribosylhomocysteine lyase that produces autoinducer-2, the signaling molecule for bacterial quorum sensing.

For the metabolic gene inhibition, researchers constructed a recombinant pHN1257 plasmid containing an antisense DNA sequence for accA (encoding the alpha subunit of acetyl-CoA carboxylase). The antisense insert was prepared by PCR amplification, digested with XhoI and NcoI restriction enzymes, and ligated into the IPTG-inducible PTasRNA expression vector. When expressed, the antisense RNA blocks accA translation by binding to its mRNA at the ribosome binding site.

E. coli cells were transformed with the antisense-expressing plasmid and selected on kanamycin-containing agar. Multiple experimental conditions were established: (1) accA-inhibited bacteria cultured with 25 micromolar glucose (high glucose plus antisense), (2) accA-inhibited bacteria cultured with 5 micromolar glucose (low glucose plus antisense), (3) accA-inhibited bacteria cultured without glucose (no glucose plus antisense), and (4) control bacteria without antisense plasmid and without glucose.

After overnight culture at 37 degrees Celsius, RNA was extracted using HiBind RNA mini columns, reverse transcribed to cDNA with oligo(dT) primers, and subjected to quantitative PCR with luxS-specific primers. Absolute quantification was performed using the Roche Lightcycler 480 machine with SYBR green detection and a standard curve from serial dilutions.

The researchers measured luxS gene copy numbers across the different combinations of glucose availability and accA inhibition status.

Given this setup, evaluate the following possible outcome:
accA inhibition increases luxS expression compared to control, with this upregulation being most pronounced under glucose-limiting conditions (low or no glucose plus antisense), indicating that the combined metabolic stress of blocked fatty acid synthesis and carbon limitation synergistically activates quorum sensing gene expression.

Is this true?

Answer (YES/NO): NO